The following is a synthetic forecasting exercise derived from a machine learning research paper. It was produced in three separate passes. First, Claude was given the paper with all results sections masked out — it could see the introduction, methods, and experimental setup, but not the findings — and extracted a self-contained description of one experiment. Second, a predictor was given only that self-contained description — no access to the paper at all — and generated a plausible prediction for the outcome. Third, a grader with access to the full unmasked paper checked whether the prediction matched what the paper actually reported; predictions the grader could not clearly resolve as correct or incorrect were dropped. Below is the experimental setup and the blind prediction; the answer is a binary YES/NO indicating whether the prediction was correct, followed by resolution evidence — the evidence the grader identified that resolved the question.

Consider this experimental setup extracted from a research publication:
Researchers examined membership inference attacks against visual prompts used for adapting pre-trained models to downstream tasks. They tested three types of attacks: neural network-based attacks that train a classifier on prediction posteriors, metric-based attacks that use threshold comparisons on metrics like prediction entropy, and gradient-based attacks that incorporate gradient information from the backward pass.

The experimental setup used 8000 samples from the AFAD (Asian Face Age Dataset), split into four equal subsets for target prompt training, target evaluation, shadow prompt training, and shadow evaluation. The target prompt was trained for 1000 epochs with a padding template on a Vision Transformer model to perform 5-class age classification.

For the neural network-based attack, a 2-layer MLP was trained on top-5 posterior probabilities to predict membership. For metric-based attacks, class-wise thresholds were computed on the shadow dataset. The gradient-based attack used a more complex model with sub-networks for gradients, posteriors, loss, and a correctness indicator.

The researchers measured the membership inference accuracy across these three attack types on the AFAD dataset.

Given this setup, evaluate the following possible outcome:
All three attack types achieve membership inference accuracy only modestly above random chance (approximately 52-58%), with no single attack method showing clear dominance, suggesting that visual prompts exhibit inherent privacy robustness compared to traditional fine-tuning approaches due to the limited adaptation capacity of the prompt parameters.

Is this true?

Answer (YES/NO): NO